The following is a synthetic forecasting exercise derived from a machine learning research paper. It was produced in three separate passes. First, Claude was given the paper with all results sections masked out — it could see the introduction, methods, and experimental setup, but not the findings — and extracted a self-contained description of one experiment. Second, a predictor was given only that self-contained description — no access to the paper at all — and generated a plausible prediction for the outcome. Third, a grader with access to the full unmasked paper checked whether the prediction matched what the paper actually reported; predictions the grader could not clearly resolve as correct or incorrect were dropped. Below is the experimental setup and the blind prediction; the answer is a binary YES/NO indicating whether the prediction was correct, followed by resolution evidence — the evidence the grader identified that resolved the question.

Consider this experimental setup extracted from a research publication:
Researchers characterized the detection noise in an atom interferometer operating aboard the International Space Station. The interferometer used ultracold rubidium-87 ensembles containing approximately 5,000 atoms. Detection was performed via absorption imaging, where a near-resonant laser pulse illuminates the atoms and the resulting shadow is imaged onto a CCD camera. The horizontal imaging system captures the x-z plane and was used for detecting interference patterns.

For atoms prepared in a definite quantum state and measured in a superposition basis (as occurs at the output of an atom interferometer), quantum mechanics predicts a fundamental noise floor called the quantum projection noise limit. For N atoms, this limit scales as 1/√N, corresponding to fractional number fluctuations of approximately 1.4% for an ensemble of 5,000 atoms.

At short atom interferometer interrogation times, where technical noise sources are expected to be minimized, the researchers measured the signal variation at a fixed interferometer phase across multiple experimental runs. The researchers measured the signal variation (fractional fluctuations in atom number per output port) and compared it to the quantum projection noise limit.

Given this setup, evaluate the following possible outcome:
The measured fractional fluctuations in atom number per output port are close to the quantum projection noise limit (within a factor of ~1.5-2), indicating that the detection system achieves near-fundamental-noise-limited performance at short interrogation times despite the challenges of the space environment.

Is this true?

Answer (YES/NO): NO